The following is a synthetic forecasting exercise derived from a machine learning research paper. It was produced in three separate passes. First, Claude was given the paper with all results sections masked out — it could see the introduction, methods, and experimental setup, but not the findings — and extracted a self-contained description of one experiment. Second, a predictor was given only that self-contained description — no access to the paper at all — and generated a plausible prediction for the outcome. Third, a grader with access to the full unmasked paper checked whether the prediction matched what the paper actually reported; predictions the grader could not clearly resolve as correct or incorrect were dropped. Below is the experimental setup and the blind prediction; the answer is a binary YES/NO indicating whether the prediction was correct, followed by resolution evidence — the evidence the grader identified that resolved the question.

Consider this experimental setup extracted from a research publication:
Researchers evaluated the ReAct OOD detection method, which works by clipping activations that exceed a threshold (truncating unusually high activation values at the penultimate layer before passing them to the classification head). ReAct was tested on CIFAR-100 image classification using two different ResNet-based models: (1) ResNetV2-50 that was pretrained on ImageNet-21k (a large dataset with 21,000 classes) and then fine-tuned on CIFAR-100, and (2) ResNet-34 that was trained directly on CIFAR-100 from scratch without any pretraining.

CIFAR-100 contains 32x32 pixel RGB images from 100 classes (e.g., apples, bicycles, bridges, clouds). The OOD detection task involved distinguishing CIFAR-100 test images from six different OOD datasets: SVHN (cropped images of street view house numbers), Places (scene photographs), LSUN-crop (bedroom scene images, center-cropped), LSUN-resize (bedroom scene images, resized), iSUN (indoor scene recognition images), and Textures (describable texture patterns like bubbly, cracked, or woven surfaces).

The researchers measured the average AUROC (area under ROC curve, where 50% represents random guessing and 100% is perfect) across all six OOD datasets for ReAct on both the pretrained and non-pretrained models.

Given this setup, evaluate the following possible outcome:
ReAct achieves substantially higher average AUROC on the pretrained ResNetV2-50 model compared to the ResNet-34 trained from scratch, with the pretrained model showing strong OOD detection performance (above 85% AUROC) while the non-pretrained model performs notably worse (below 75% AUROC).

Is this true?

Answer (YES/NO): NO